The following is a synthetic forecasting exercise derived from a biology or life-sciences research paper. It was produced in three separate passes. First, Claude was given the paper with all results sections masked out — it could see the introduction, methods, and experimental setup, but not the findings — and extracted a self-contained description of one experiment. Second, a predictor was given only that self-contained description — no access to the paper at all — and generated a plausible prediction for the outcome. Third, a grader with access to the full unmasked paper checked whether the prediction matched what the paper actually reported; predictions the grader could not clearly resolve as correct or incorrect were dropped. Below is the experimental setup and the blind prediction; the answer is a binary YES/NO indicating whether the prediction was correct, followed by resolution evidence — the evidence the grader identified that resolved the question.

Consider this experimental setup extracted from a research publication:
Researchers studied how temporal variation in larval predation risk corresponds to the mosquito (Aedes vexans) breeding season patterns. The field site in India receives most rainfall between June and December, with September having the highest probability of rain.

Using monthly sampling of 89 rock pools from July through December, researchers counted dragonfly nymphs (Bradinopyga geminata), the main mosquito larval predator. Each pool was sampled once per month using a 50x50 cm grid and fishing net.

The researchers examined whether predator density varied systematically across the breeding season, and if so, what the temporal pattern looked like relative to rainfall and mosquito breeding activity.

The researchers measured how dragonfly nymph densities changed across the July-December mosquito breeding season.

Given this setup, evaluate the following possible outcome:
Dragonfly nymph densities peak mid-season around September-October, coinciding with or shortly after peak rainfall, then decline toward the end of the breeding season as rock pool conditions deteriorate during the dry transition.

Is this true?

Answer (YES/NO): NO